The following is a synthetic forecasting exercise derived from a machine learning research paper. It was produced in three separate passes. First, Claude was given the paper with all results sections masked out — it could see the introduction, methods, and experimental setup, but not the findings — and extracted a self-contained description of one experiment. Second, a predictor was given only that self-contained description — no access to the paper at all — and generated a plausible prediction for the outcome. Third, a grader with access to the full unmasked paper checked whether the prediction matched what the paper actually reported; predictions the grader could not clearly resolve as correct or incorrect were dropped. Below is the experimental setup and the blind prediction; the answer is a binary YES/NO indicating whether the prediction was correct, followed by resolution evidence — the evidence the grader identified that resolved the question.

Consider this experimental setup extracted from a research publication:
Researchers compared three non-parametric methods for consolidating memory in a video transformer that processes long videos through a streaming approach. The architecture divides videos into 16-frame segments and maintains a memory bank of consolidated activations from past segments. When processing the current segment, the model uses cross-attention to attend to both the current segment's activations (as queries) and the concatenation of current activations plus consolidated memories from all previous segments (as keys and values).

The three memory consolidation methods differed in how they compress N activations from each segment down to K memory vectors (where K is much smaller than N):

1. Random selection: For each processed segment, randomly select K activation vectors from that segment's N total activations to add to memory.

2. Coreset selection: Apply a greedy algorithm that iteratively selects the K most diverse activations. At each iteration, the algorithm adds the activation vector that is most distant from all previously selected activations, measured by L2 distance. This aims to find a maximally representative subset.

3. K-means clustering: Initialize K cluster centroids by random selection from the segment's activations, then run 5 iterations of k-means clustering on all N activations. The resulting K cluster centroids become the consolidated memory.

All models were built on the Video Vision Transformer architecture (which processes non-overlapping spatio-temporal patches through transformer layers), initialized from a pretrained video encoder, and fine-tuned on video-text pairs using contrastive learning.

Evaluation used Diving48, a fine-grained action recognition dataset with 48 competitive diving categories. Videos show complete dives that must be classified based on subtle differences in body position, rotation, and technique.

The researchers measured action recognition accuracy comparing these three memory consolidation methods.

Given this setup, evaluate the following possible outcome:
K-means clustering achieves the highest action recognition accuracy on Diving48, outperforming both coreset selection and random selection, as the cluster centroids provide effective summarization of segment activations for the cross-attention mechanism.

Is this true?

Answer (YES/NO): YES